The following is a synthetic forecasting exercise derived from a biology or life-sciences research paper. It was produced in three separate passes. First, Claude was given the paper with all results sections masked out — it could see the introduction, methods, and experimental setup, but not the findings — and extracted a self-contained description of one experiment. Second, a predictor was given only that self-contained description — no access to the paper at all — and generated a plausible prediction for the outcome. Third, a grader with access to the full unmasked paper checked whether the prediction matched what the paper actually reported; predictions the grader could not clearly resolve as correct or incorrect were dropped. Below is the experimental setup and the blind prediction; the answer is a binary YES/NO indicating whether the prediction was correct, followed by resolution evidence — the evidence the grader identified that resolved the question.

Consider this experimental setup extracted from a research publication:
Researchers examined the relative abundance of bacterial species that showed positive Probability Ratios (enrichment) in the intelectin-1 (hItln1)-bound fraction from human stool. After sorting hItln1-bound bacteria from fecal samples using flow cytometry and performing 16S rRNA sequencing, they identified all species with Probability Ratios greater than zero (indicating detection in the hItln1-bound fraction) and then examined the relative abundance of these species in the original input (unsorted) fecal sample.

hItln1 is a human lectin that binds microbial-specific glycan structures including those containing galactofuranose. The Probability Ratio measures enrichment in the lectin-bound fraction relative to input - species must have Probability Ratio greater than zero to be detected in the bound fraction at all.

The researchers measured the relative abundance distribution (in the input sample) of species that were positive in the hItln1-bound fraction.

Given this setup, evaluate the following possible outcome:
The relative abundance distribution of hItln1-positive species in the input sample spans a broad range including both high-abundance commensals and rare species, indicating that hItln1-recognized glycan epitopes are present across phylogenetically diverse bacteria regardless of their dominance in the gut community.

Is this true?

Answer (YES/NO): NO